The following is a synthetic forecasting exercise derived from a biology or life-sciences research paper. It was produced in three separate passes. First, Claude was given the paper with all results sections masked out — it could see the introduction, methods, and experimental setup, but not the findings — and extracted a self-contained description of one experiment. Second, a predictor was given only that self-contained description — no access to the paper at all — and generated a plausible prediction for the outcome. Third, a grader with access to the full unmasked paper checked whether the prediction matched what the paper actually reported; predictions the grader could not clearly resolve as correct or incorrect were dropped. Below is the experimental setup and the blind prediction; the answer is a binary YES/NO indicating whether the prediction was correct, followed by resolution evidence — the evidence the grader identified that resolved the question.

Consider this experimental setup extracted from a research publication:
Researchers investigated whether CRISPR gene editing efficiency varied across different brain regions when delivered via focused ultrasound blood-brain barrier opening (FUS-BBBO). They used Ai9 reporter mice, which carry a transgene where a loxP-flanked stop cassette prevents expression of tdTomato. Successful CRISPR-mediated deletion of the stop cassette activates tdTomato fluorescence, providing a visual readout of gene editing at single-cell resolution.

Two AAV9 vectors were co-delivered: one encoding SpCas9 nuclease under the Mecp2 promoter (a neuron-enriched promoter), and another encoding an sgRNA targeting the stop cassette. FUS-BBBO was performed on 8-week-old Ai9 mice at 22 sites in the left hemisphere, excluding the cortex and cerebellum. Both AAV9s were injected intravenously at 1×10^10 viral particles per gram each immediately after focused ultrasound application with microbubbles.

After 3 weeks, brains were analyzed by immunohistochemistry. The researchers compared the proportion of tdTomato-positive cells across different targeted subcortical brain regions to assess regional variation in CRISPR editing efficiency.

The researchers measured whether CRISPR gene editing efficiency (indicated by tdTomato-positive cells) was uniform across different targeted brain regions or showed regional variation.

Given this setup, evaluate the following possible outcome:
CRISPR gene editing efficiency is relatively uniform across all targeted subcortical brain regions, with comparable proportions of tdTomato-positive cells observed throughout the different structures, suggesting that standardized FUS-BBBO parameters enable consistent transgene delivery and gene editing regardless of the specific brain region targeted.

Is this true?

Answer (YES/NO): YES